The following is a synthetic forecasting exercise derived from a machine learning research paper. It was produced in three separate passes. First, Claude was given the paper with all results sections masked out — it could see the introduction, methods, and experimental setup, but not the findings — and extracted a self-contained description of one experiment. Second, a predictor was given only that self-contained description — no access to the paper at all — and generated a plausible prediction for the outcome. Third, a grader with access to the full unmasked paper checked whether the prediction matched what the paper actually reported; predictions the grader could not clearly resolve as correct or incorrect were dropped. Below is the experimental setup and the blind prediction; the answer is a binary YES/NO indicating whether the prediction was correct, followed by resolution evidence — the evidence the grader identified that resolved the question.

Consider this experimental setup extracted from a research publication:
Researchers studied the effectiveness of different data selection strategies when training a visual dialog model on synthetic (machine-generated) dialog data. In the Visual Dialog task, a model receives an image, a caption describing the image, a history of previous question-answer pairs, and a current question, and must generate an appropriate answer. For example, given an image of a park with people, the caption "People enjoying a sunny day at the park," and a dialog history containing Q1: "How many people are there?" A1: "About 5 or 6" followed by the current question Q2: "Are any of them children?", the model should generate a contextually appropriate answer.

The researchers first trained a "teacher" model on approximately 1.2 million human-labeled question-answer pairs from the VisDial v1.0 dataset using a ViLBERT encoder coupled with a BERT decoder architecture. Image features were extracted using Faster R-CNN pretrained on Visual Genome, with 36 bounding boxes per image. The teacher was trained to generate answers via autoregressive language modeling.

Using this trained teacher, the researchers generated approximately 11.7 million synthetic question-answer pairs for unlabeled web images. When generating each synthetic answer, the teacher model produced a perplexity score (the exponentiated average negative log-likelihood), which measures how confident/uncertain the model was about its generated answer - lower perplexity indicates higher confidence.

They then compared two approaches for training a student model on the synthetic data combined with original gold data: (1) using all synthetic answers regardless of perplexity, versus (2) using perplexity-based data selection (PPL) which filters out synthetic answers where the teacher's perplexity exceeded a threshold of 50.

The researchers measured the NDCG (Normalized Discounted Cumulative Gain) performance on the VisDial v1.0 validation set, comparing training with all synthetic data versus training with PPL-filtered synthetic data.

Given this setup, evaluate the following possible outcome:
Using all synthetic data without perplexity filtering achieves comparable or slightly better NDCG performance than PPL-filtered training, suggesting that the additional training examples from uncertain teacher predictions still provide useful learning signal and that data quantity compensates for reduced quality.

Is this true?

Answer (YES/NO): NO